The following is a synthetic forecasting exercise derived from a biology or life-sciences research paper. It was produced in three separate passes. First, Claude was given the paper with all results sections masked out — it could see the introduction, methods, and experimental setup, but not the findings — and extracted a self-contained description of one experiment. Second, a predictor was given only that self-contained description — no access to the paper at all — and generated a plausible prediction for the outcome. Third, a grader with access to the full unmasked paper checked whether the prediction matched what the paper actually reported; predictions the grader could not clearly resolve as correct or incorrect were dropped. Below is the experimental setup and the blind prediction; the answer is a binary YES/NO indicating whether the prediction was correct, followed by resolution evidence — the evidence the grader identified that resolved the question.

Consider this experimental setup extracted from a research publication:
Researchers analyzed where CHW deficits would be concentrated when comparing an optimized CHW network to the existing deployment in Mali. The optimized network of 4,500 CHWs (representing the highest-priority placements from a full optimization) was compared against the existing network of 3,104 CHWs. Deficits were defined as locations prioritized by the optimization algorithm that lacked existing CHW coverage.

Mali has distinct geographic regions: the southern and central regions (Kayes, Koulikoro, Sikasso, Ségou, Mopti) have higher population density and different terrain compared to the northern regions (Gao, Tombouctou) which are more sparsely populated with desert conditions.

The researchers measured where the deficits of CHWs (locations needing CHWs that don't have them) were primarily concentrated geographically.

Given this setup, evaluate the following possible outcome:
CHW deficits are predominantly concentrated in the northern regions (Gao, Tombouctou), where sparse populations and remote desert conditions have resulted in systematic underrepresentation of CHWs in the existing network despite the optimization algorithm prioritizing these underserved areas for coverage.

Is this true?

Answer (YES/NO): NO